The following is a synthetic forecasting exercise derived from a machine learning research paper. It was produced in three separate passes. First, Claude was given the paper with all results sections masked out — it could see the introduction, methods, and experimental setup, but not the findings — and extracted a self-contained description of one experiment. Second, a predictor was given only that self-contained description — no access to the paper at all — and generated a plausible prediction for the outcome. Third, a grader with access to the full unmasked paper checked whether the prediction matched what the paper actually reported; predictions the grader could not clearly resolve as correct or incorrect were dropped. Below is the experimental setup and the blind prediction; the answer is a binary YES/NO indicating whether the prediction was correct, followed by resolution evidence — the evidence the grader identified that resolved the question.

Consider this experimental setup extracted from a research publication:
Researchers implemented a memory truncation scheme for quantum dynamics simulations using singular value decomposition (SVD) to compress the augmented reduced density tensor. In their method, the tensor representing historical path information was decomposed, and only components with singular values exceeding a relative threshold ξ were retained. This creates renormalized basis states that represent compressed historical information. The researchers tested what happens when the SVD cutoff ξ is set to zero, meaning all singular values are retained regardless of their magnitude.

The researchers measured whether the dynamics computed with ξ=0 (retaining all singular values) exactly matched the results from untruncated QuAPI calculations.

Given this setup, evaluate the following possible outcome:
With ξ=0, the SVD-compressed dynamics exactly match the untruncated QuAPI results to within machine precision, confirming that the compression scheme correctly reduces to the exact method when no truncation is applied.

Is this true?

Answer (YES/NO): YES